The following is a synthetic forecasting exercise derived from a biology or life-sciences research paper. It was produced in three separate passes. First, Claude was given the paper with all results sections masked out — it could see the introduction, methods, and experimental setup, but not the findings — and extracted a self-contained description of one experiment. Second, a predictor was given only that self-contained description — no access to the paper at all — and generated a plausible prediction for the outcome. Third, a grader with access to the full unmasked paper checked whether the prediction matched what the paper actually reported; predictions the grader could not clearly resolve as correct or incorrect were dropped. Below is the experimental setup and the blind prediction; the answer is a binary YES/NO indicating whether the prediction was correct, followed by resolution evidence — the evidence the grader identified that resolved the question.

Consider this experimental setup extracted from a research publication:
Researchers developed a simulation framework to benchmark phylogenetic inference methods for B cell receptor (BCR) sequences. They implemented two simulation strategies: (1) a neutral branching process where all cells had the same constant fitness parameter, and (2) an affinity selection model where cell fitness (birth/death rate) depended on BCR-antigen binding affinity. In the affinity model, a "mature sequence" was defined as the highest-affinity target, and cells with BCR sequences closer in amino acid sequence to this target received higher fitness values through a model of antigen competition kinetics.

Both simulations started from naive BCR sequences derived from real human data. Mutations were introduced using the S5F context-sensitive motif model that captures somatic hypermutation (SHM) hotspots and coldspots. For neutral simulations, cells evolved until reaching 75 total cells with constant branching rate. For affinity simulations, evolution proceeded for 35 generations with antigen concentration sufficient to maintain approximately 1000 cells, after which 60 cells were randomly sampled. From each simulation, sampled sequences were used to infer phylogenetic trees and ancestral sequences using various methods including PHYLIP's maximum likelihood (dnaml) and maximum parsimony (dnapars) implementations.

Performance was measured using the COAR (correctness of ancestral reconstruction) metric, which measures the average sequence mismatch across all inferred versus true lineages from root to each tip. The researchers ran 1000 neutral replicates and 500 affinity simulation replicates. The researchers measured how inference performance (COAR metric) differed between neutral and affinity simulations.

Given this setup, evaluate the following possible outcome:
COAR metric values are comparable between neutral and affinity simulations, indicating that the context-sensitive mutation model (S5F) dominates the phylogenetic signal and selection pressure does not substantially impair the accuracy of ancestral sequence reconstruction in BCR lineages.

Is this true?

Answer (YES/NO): NO